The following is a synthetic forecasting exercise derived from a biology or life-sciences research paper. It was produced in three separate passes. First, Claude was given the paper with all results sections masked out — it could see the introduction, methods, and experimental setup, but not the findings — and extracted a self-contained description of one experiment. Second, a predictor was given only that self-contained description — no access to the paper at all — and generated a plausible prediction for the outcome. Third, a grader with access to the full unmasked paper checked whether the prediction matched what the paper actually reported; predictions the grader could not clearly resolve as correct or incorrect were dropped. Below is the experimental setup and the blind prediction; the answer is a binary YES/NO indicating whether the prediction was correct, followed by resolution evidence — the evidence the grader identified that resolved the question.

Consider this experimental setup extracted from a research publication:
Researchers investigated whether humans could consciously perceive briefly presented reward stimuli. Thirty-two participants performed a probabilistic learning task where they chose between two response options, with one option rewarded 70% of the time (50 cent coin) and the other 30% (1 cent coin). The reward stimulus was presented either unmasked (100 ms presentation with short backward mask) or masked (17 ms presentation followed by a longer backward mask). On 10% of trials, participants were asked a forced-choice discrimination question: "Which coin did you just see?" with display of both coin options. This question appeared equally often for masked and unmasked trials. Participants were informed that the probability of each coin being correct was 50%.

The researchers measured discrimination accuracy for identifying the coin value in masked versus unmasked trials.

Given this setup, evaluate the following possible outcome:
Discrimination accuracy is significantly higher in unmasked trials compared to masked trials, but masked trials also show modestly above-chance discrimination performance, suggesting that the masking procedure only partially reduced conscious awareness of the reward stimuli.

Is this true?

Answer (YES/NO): YES